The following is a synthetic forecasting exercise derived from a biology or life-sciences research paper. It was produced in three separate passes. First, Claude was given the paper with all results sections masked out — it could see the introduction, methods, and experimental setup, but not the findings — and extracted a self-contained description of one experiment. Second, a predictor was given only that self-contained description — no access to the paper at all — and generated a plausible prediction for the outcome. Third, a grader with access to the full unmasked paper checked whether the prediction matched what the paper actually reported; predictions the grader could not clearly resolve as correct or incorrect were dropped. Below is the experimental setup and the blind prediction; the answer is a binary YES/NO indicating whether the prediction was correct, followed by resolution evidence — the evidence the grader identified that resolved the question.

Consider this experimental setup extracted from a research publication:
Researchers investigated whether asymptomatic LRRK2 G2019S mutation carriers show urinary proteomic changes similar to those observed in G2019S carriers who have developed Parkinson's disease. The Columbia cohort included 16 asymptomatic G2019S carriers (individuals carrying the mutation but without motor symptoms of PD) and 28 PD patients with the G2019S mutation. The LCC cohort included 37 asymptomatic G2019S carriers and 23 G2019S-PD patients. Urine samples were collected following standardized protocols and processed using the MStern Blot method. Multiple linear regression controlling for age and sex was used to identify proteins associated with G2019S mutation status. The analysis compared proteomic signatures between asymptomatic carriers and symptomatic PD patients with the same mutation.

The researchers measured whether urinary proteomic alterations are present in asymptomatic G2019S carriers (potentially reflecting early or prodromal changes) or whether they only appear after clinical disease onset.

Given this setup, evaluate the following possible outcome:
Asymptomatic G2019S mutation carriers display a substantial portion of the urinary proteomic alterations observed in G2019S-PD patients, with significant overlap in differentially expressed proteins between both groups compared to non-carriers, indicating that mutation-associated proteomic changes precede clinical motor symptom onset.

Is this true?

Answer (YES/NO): YES